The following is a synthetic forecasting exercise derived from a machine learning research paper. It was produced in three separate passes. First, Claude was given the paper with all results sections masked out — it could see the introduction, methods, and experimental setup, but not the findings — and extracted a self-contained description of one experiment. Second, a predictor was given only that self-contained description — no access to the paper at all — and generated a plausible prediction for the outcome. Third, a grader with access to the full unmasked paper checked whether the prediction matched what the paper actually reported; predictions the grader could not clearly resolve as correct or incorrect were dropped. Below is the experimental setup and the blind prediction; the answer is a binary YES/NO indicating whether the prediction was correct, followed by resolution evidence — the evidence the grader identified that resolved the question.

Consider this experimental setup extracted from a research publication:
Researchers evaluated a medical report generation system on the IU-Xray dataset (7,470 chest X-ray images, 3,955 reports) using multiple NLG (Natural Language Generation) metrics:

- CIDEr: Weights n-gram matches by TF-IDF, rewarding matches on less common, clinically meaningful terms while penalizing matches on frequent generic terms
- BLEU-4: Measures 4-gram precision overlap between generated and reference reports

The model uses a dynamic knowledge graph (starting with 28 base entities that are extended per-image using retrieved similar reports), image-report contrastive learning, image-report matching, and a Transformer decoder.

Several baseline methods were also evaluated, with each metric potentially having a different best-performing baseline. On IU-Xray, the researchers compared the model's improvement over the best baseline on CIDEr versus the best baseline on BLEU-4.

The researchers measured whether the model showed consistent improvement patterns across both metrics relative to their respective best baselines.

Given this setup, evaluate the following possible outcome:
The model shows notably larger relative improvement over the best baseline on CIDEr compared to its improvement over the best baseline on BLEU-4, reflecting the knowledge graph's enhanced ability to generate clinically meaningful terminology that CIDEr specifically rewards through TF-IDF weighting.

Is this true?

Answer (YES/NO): NO